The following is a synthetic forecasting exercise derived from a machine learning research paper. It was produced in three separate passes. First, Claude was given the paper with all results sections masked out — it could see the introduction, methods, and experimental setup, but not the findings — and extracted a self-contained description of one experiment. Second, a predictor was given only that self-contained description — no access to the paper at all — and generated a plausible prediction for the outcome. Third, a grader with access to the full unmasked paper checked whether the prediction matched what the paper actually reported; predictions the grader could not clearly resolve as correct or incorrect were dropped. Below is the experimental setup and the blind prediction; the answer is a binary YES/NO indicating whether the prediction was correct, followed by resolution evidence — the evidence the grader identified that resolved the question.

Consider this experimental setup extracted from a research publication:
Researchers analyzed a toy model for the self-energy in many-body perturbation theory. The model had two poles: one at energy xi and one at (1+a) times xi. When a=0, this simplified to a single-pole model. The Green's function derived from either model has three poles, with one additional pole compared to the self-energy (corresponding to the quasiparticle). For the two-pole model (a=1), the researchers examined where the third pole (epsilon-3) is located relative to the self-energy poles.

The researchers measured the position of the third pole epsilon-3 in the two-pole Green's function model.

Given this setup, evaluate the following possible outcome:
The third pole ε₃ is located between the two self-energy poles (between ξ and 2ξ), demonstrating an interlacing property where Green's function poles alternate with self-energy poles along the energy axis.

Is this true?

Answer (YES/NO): NO